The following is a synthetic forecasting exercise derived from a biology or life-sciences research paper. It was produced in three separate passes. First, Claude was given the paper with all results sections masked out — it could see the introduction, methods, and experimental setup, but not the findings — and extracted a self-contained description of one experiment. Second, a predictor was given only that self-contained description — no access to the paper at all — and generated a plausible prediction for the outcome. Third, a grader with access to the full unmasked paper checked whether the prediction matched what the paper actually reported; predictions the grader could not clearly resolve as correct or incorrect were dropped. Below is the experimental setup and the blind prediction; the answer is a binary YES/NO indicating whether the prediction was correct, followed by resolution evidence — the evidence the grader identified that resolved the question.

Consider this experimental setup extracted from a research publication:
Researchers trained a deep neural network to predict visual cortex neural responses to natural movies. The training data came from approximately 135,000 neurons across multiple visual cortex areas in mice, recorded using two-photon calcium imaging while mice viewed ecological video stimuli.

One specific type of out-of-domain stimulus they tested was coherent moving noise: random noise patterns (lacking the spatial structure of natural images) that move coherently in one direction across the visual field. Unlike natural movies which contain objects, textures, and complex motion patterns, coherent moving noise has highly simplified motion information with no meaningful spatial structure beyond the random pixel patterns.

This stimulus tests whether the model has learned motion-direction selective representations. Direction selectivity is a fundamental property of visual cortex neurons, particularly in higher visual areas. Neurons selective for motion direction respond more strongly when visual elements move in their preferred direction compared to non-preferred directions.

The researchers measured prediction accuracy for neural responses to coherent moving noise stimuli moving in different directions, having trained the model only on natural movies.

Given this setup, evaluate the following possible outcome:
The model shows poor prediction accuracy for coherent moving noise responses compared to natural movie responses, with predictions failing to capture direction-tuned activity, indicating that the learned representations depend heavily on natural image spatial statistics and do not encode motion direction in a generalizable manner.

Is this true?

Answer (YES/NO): NO